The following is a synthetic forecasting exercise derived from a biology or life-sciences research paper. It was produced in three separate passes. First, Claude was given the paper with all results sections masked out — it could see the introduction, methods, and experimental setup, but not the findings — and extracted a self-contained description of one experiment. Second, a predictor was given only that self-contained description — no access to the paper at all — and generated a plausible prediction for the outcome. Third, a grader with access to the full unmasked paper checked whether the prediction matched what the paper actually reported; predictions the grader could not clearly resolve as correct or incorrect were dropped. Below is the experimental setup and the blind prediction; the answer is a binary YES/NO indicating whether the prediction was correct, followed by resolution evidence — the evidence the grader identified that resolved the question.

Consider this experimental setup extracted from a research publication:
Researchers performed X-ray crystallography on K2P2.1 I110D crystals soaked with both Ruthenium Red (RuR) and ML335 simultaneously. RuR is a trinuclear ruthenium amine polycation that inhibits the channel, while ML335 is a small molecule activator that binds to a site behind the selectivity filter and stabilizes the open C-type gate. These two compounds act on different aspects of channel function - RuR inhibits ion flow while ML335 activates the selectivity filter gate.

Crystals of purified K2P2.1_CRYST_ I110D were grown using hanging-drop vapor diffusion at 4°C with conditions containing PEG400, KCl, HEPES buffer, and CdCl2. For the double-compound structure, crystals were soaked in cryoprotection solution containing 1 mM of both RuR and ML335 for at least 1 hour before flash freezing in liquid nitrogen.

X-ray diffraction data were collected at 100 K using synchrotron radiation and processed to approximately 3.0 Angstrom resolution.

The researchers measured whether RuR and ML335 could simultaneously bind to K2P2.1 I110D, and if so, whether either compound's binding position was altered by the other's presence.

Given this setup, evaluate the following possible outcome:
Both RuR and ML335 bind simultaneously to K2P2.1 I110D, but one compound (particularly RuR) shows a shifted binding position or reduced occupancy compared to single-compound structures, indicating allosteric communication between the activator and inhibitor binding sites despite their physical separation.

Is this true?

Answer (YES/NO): NO